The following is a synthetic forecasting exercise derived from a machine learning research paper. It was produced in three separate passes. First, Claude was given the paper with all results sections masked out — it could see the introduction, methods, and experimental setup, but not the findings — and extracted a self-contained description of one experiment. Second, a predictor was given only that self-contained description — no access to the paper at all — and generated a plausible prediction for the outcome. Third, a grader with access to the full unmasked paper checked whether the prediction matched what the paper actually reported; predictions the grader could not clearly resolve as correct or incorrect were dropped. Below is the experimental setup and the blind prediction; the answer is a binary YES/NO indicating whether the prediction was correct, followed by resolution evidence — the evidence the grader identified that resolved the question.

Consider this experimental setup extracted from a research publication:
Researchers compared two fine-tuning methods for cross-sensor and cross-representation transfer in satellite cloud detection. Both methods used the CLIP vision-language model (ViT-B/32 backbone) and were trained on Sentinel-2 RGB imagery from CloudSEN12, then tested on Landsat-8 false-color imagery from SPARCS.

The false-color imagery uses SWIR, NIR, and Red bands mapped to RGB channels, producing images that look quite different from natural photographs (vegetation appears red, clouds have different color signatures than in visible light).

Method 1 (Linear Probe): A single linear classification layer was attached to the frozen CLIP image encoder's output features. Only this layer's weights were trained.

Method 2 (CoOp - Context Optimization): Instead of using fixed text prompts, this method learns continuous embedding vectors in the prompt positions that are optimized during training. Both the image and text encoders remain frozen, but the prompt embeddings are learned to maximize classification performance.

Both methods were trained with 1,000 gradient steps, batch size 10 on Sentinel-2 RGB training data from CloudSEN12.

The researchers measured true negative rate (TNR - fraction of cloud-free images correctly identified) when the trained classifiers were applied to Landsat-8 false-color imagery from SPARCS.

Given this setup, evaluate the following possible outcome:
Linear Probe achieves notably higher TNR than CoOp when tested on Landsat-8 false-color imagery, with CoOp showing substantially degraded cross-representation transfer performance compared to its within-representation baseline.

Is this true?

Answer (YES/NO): NO